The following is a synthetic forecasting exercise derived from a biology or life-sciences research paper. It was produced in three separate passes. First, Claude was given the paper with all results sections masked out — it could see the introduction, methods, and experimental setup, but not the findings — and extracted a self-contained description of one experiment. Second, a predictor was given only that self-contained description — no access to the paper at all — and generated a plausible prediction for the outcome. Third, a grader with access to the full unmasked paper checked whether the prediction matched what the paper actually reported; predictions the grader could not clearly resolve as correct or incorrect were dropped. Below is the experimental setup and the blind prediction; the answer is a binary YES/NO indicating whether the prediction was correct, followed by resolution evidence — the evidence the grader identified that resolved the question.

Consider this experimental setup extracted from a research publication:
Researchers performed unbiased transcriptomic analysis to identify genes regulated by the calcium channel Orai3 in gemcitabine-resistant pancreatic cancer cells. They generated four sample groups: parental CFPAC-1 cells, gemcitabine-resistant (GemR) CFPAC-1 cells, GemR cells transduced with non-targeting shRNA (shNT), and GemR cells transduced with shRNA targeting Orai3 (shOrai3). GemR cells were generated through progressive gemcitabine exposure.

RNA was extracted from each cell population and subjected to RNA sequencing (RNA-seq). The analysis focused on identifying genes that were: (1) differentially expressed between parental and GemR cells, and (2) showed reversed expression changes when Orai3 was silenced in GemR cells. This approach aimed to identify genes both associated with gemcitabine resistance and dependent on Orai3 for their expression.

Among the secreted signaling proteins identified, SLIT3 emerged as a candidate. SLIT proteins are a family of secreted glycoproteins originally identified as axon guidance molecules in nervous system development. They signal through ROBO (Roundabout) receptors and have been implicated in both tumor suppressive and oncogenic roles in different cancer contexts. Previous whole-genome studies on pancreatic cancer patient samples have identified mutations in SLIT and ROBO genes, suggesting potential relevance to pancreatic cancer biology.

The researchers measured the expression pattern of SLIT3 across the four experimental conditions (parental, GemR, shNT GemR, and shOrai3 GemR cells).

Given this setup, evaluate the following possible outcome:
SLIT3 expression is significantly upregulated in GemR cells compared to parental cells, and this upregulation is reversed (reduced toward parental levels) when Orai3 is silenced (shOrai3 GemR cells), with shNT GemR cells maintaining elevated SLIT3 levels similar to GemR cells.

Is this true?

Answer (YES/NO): YES